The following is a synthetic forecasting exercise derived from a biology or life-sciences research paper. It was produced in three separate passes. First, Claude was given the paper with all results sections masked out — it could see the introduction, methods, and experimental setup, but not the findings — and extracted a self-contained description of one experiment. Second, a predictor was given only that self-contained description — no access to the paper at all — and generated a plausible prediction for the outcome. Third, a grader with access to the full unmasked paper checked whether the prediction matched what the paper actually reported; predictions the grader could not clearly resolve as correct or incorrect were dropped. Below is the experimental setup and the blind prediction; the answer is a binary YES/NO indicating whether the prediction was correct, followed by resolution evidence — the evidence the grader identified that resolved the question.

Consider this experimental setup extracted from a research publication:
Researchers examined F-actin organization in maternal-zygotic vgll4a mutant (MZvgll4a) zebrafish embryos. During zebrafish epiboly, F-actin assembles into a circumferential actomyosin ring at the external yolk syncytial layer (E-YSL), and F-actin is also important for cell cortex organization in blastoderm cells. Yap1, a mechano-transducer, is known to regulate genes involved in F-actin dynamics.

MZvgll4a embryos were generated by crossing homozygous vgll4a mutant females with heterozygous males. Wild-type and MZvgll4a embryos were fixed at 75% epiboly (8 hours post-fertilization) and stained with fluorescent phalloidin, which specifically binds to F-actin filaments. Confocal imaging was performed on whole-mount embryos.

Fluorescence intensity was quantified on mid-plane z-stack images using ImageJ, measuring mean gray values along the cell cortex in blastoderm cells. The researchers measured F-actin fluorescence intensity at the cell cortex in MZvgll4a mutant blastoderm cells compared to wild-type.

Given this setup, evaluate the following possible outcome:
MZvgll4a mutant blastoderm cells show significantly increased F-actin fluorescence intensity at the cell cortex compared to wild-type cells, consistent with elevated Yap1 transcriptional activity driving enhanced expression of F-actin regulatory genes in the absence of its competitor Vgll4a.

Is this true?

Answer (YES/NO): NO